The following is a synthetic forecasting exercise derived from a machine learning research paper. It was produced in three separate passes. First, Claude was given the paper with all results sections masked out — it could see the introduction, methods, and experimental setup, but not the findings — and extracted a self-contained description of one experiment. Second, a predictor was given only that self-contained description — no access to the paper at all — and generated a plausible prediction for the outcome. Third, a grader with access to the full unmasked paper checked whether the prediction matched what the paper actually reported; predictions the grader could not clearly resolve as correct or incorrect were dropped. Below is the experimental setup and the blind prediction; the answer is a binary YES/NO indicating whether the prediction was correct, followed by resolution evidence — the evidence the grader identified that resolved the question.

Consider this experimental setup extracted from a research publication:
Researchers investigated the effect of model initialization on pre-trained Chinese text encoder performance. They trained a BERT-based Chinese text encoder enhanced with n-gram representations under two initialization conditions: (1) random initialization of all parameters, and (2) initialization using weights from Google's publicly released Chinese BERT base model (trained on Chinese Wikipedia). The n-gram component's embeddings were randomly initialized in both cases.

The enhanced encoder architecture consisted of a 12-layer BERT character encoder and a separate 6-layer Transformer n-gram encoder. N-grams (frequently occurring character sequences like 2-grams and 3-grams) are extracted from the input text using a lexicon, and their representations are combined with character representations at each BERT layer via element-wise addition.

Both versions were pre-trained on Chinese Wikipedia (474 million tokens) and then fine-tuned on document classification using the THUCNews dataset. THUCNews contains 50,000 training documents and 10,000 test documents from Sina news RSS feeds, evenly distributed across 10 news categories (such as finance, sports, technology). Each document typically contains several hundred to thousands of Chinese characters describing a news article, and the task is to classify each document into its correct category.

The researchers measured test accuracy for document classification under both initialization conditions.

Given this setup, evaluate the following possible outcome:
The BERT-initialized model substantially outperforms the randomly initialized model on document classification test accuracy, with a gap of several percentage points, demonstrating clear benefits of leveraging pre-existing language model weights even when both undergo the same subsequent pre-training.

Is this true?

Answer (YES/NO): NO